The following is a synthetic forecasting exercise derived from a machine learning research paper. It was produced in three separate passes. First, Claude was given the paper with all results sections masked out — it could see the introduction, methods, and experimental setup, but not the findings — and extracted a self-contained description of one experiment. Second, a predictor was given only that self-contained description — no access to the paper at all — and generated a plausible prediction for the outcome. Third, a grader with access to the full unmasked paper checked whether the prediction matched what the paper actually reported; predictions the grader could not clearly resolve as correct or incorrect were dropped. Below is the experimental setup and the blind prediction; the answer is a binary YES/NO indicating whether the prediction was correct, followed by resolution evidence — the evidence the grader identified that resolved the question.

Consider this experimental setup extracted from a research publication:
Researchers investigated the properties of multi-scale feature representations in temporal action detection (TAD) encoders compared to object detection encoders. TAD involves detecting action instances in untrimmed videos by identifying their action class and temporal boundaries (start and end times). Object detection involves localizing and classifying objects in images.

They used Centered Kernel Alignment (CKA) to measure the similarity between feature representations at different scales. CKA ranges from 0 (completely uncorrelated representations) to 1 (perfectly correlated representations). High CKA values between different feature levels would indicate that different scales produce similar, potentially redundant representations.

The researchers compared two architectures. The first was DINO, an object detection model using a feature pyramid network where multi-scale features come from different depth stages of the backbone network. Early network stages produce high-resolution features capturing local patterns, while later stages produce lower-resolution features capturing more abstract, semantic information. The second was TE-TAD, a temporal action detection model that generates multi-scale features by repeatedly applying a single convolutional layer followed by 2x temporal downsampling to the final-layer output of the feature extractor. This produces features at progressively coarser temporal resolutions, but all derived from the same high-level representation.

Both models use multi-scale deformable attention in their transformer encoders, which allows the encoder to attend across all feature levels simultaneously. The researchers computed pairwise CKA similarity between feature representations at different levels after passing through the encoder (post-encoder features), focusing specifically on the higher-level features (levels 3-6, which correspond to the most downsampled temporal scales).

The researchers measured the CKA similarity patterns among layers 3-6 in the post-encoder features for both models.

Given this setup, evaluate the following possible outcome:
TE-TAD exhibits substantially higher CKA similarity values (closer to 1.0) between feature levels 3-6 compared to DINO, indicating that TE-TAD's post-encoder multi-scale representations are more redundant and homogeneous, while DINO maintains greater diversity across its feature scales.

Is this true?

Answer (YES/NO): YES